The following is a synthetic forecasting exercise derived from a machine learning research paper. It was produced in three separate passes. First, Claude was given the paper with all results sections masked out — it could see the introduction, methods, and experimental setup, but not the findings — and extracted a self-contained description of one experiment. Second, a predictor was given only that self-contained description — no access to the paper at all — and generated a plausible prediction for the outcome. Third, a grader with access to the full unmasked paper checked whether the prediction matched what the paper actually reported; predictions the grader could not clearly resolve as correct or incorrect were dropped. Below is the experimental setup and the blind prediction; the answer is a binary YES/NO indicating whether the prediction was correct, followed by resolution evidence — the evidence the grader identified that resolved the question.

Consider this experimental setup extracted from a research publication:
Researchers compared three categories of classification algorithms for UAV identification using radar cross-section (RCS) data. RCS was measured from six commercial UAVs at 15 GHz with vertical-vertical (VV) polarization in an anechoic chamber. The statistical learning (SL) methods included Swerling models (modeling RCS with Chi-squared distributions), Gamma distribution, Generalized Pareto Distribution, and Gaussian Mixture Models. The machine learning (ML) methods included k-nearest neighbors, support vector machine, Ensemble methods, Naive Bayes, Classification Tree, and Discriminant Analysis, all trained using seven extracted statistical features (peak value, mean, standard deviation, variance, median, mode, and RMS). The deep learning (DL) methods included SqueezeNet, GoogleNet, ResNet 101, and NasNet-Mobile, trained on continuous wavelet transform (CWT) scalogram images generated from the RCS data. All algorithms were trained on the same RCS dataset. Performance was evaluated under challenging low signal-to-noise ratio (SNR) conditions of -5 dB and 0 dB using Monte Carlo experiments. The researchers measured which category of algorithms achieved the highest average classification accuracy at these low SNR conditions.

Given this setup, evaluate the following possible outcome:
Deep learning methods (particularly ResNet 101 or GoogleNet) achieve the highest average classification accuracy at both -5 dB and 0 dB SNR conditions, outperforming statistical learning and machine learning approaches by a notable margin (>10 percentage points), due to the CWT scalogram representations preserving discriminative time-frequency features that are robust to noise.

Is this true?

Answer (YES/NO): NO